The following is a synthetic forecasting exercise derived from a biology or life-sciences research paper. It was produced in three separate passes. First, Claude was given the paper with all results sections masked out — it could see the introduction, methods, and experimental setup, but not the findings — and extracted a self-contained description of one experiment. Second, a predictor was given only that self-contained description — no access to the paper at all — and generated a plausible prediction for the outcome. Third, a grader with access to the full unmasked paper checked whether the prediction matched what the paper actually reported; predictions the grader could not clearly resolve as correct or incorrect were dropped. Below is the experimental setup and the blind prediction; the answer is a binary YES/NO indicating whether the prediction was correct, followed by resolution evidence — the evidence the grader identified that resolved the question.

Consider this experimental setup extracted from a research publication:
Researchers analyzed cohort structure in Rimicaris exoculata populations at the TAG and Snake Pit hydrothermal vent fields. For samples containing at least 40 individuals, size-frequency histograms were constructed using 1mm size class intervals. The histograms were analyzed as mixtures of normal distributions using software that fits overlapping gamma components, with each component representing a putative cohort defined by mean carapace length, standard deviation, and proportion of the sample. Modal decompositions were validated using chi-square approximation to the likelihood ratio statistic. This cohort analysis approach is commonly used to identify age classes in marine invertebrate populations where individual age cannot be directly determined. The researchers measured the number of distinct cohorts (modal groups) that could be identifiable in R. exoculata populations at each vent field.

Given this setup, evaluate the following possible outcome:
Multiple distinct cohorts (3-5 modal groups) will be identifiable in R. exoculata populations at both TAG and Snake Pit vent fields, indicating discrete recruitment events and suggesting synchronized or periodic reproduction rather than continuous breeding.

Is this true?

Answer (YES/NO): YES